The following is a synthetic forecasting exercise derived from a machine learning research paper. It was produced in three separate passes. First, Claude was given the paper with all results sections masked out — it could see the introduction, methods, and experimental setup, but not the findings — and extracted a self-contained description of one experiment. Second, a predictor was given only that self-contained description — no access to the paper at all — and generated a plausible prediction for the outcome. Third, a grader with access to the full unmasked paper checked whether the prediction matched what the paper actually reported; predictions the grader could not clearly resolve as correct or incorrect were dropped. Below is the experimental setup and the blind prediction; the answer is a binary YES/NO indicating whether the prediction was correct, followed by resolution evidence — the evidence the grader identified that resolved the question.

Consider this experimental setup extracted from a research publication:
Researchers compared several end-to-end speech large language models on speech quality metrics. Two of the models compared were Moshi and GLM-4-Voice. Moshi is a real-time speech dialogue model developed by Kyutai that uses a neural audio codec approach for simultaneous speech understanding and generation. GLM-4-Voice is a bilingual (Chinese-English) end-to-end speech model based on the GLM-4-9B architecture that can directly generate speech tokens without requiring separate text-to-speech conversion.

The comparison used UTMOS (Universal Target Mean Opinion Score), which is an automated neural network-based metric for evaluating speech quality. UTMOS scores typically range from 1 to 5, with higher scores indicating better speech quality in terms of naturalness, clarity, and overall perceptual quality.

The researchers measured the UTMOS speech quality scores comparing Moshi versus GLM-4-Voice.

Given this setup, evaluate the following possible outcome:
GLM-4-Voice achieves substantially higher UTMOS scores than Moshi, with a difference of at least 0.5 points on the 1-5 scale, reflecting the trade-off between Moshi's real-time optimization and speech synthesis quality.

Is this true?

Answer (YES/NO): NO